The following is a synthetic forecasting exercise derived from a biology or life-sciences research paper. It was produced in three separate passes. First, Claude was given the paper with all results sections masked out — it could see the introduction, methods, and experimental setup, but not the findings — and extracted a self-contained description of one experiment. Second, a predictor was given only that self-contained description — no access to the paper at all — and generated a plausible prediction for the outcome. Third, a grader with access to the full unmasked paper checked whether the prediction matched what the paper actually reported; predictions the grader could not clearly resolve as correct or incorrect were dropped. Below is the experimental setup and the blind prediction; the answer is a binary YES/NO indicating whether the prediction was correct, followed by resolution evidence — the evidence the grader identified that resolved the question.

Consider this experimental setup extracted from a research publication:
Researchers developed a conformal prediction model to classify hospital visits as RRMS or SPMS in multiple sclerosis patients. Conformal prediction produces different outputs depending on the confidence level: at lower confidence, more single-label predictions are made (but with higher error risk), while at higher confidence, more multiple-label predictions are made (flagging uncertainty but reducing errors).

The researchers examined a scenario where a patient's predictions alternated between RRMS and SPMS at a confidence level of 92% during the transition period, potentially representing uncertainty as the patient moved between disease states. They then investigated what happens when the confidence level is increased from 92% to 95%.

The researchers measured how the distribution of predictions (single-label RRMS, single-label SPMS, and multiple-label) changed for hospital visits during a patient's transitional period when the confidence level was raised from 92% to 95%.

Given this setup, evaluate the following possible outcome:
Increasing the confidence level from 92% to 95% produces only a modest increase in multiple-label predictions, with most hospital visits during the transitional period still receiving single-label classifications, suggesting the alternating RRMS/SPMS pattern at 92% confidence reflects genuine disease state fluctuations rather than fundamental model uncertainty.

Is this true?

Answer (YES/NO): NO